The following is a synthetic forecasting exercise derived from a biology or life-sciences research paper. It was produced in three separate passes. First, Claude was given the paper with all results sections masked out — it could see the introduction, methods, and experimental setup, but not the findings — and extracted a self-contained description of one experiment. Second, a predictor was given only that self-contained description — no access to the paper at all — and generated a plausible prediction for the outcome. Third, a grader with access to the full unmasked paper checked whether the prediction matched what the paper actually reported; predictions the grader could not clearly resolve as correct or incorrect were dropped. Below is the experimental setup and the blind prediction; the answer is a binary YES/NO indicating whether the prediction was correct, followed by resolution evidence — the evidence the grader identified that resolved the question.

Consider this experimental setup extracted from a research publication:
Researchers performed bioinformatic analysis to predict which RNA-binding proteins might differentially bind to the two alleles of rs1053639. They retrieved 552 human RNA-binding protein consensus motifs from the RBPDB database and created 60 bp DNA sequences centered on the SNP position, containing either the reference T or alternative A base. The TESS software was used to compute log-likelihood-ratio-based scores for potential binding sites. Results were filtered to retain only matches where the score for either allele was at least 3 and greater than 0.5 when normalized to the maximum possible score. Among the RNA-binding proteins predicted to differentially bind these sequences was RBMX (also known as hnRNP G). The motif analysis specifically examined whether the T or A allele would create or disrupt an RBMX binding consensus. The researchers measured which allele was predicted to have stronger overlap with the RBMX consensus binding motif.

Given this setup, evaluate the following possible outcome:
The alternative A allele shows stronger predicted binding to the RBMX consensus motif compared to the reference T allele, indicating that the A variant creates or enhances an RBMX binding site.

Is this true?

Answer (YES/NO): NO